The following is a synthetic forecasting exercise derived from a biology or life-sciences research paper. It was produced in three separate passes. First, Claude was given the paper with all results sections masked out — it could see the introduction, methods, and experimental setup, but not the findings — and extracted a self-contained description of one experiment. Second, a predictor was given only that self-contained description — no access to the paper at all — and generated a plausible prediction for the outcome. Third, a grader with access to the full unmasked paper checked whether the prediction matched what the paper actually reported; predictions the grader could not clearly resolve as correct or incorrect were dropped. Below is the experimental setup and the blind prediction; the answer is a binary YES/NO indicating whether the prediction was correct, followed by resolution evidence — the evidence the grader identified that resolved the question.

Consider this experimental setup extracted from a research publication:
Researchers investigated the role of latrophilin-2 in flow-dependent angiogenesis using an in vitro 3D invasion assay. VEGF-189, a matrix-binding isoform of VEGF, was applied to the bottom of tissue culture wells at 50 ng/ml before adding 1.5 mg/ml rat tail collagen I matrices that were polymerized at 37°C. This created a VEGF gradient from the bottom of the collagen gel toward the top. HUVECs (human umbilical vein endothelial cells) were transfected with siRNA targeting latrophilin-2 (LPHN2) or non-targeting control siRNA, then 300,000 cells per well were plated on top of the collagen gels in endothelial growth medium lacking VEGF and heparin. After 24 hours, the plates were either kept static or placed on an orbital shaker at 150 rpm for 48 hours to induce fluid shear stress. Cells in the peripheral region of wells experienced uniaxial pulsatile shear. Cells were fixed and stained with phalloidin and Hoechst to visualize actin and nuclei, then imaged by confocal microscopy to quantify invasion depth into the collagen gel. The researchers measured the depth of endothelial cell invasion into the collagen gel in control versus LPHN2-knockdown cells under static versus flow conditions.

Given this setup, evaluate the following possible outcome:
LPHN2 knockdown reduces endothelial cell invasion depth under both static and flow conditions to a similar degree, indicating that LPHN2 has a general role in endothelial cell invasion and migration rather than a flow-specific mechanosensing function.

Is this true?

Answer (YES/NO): NO